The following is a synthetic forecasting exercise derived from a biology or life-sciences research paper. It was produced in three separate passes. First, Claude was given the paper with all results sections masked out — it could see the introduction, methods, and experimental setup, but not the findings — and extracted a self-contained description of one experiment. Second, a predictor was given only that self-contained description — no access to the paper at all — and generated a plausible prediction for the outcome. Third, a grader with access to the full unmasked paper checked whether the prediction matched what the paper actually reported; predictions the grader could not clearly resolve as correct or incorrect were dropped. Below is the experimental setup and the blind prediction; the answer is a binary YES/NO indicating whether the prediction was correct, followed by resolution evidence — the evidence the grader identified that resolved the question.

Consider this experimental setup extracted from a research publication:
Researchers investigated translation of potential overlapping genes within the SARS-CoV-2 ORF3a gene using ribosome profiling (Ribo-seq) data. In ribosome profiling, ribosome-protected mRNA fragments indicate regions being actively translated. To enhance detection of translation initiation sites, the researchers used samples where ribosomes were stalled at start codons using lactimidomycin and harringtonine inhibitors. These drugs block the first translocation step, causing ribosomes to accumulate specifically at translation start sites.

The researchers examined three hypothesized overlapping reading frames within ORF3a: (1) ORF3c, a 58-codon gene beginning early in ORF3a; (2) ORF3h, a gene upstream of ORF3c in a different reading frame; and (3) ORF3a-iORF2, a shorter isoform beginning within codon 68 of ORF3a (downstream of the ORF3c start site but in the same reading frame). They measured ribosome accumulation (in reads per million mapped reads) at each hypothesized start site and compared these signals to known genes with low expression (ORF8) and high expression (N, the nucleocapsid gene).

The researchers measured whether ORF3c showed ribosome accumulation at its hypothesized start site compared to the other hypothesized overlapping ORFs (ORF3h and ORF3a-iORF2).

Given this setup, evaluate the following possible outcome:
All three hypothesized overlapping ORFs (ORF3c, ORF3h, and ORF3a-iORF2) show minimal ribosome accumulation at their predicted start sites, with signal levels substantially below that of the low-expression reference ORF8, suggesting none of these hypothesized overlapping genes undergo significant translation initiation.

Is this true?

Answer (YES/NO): NO